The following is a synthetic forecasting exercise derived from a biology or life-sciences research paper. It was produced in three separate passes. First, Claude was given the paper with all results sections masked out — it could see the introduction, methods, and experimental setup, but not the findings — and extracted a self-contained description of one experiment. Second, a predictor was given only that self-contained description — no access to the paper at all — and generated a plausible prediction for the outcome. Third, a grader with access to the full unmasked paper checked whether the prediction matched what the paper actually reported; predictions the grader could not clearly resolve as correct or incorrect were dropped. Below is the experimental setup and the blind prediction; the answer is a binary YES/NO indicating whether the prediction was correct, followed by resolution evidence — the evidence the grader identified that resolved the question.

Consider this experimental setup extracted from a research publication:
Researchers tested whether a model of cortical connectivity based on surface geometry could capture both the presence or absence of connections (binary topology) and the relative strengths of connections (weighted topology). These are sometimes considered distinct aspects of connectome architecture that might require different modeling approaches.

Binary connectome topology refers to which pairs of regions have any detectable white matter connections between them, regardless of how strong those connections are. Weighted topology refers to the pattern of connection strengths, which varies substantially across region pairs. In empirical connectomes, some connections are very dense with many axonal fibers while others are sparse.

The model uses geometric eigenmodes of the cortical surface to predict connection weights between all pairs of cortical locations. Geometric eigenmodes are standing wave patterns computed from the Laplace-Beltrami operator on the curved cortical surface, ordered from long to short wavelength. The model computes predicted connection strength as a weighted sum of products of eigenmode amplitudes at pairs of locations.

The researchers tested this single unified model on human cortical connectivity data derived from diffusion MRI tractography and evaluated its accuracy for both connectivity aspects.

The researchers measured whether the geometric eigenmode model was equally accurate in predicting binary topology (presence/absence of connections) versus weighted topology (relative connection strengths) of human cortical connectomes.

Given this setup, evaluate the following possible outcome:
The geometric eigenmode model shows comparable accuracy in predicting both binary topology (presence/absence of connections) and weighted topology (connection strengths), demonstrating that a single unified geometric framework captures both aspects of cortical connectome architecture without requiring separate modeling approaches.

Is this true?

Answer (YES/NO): YES